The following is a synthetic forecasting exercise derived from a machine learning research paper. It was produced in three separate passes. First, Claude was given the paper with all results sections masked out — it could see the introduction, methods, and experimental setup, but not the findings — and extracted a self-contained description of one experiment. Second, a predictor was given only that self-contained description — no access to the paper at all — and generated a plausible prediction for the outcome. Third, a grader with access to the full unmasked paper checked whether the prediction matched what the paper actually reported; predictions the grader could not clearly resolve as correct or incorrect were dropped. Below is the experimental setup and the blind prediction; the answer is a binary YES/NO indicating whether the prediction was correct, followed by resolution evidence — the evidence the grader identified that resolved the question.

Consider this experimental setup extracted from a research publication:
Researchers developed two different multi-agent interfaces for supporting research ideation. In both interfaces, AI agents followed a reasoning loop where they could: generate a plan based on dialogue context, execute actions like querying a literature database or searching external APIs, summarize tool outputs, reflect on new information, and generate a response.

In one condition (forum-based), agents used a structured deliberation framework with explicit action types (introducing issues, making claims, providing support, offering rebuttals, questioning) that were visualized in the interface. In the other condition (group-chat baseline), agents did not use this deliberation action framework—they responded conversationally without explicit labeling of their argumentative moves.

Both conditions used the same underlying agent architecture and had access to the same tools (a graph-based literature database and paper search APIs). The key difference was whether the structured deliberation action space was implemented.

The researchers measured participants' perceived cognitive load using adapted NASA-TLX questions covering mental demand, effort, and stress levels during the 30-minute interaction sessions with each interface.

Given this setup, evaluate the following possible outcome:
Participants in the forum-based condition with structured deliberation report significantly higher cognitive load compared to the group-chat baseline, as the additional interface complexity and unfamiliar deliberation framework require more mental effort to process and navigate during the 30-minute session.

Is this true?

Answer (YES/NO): NO